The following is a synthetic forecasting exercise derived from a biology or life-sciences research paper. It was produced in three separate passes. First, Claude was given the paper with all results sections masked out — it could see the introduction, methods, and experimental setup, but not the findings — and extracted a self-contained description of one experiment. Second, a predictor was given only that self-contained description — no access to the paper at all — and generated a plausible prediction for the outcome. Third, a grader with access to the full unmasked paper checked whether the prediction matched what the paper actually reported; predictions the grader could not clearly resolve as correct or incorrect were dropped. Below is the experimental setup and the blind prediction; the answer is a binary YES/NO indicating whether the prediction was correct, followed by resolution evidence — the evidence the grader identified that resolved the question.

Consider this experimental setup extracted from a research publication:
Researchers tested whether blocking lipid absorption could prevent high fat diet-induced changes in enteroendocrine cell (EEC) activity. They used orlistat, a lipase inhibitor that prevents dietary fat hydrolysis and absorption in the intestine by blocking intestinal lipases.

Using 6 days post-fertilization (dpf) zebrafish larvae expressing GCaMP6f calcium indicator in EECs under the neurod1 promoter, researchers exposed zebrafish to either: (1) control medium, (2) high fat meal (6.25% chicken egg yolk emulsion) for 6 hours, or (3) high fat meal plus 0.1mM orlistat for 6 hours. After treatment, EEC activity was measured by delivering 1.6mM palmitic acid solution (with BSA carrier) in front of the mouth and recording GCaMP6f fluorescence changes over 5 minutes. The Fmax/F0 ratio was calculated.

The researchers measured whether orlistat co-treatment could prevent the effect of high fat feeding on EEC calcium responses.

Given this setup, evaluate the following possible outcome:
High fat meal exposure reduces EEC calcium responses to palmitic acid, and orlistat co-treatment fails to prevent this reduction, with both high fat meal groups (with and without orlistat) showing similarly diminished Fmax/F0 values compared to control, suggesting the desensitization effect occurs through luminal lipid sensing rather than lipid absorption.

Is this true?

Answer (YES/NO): NO